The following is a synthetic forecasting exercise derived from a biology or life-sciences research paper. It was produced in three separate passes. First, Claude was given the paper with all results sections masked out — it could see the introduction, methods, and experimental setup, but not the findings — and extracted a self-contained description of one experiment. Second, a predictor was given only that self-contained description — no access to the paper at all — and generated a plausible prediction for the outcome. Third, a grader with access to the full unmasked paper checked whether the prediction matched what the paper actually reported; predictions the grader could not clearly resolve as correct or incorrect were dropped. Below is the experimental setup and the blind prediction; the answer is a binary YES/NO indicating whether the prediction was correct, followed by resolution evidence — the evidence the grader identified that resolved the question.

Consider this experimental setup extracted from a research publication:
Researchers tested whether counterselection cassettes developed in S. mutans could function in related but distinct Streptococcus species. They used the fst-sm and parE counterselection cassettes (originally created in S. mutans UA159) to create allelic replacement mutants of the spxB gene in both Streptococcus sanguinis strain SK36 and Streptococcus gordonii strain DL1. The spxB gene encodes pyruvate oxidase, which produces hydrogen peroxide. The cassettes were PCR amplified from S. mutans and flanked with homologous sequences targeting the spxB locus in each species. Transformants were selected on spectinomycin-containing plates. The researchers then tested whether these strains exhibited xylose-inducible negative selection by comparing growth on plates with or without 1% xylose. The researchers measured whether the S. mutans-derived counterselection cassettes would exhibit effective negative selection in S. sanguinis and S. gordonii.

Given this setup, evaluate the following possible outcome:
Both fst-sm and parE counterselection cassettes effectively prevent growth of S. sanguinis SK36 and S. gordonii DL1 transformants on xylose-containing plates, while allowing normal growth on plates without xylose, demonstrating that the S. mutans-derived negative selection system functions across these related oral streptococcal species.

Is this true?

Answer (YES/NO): NO